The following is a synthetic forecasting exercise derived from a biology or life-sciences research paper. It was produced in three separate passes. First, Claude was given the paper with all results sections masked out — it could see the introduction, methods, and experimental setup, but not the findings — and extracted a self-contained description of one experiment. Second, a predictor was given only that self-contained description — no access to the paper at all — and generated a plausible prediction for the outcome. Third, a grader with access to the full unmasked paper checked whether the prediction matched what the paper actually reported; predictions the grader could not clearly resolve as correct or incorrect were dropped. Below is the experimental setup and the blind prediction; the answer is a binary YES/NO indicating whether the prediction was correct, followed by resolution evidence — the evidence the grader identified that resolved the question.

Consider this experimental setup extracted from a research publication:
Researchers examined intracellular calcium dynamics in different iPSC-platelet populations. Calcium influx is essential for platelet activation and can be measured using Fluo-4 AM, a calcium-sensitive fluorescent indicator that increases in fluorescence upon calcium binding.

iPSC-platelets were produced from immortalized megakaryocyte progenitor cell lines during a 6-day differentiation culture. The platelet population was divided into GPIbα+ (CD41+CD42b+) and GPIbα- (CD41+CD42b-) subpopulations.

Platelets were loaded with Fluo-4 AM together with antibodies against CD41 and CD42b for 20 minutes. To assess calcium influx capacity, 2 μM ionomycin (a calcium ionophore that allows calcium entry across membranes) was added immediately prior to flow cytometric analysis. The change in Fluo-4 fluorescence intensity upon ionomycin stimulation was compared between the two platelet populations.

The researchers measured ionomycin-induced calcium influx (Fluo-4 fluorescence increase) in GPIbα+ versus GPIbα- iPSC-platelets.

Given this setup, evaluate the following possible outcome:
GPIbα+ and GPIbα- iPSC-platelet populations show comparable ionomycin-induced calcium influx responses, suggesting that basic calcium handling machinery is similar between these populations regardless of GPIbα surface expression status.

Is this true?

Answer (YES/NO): NO